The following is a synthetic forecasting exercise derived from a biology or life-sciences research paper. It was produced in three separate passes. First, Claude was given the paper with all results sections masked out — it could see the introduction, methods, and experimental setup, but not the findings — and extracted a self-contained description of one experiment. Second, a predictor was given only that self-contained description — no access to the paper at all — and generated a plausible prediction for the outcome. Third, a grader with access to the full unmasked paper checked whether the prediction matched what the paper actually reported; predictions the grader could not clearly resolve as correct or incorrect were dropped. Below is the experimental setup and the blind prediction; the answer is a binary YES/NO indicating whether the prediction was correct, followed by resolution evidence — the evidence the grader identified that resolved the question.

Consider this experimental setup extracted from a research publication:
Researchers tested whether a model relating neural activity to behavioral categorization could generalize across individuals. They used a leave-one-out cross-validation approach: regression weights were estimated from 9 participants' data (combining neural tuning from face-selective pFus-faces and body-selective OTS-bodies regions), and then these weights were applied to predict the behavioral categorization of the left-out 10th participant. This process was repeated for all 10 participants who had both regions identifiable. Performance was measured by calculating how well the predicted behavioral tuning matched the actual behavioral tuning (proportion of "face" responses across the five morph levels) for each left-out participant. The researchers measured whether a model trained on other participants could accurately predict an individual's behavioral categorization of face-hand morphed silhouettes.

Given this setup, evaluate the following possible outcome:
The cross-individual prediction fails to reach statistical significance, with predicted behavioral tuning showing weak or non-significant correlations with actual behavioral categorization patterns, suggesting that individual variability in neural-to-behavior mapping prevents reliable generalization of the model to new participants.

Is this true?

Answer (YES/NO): NO